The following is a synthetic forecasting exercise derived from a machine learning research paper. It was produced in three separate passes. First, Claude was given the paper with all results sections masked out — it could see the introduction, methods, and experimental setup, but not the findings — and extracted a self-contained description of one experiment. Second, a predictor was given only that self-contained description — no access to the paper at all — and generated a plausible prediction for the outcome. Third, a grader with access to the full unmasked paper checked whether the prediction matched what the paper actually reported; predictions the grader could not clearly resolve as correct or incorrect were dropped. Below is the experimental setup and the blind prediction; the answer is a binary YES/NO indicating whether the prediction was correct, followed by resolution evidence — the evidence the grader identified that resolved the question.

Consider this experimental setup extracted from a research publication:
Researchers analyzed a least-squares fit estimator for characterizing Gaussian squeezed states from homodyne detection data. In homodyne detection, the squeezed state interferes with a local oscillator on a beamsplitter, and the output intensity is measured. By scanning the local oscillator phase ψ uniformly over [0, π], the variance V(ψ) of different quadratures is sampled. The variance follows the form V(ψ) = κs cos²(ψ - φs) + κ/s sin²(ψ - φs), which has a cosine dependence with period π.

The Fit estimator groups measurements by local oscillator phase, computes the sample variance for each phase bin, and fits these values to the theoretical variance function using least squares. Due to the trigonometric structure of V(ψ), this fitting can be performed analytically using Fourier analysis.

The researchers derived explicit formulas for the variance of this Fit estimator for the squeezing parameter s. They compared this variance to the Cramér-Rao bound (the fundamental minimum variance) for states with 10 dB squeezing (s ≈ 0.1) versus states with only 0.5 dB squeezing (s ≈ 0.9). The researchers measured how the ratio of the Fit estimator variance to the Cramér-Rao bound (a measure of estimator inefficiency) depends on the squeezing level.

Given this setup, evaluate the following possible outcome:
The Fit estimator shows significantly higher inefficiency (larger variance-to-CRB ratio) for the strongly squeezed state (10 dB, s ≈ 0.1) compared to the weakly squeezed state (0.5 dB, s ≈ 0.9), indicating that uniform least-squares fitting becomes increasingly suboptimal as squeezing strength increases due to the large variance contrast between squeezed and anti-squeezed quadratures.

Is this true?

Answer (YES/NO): YES